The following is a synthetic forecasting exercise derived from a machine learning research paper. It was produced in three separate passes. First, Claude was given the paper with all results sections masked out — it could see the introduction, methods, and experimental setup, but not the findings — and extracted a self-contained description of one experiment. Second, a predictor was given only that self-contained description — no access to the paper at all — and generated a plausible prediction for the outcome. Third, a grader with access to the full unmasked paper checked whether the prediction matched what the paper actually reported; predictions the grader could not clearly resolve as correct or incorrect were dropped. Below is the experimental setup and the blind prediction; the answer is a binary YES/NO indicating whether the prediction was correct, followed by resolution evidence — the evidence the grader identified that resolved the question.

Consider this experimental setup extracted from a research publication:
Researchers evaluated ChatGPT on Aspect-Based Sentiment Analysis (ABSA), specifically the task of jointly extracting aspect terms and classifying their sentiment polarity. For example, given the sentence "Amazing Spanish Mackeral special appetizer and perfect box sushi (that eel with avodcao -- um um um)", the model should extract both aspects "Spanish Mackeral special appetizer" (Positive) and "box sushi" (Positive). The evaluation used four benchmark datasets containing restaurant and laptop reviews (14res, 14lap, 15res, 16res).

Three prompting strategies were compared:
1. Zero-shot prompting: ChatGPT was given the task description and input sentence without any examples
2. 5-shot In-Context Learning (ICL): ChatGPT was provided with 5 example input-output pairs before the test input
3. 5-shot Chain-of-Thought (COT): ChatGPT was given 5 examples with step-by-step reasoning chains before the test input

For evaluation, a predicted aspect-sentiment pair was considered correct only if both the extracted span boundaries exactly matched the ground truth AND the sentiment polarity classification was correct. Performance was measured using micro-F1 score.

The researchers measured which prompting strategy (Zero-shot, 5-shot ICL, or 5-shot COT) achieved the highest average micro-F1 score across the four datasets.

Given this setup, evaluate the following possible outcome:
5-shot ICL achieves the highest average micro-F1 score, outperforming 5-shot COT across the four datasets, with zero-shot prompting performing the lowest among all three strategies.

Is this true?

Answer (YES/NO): NO